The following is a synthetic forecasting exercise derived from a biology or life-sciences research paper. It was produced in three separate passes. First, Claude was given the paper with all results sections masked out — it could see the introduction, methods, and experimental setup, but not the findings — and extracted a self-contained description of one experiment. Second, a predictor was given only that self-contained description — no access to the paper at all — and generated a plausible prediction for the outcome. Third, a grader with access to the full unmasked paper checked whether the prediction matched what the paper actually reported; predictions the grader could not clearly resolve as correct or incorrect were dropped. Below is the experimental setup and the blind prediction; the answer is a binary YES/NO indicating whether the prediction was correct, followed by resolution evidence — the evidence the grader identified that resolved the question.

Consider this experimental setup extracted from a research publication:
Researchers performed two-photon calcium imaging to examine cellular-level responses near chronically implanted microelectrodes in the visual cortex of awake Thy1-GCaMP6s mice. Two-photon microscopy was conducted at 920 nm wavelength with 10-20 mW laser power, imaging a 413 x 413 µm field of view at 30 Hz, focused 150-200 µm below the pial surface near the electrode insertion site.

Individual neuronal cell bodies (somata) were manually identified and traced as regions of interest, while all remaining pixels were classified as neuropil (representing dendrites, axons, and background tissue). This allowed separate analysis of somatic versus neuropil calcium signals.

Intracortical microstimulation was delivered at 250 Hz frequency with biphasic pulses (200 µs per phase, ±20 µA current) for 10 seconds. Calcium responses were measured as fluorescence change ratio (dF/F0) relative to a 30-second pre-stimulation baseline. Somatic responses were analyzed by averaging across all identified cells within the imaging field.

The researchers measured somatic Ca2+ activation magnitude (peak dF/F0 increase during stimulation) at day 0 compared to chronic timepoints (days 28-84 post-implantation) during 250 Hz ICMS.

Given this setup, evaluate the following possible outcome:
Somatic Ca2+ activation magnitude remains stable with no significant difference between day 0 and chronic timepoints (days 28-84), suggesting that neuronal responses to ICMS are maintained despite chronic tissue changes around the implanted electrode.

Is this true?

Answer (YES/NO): NO